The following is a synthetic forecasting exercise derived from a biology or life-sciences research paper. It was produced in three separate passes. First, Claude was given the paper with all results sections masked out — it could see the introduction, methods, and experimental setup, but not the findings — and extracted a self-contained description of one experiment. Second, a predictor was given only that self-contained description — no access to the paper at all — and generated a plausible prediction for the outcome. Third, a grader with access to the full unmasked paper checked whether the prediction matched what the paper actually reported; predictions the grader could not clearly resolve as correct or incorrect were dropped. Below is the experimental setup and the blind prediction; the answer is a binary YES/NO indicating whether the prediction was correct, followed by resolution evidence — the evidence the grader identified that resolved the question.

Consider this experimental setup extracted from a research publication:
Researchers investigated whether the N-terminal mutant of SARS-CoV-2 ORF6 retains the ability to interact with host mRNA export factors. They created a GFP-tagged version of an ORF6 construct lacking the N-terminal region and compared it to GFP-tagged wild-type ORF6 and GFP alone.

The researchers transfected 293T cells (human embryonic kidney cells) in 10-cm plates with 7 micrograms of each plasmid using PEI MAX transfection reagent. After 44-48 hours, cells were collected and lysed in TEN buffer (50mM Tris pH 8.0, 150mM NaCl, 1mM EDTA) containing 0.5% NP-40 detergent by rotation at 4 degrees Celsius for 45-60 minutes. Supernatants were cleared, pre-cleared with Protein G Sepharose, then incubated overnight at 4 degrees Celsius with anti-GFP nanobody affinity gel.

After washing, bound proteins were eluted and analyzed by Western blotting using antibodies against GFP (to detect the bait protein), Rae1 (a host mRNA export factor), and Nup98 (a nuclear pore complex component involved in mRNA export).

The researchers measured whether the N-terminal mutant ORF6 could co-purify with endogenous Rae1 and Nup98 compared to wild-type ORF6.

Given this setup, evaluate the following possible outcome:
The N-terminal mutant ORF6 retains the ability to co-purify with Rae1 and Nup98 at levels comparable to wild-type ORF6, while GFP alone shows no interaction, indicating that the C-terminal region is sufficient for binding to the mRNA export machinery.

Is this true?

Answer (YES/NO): YES